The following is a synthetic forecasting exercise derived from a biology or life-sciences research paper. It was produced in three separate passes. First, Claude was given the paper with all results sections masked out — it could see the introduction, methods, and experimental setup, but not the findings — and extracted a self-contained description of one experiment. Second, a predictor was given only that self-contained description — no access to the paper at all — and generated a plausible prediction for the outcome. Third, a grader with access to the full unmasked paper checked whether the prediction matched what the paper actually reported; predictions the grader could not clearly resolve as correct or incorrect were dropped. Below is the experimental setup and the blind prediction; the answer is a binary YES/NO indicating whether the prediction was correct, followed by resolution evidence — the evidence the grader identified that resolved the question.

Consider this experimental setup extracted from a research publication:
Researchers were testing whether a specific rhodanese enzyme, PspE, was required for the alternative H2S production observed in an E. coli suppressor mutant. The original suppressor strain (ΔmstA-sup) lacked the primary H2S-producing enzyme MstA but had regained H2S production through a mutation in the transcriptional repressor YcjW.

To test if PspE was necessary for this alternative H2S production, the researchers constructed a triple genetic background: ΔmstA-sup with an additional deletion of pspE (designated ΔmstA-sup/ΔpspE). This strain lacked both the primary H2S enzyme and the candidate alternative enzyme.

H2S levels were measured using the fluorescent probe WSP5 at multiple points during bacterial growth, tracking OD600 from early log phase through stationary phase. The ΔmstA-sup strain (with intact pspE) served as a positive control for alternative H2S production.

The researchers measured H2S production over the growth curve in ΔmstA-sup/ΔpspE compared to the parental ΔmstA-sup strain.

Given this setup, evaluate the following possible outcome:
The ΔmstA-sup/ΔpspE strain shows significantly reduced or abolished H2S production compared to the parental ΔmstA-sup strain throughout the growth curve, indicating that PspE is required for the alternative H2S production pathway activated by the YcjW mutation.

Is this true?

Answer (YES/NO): NO